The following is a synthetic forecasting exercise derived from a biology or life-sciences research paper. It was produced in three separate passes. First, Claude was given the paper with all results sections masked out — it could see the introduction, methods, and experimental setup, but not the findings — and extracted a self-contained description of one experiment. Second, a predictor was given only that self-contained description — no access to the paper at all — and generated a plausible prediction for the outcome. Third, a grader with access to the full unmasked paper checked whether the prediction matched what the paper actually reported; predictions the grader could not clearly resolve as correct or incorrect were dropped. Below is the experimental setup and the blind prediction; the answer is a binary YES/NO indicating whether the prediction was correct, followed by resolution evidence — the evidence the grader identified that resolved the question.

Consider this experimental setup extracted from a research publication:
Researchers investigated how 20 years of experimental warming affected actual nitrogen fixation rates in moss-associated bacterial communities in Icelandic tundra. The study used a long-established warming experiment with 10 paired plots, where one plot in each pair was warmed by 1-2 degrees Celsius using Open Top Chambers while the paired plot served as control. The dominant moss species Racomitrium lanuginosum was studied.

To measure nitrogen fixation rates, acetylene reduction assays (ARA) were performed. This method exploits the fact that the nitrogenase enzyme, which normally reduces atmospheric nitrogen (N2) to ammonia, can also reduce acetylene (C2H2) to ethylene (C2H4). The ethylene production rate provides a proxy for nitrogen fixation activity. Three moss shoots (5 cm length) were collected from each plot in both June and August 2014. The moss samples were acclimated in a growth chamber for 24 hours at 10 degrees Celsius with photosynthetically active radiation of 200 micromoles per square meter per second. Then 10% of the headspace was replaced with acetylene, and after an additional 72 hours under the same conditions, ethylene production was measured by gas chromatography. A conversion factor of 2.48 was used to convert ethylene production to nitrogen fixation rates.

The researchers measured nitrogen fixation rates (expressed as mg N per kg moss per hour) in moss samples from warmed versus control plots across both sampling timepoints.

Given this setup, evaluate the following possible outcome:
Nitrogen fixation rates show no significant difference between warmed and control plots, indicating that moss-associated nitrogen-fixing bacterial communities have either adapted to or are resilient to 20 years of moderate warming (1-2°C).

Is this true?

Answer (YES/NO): YES